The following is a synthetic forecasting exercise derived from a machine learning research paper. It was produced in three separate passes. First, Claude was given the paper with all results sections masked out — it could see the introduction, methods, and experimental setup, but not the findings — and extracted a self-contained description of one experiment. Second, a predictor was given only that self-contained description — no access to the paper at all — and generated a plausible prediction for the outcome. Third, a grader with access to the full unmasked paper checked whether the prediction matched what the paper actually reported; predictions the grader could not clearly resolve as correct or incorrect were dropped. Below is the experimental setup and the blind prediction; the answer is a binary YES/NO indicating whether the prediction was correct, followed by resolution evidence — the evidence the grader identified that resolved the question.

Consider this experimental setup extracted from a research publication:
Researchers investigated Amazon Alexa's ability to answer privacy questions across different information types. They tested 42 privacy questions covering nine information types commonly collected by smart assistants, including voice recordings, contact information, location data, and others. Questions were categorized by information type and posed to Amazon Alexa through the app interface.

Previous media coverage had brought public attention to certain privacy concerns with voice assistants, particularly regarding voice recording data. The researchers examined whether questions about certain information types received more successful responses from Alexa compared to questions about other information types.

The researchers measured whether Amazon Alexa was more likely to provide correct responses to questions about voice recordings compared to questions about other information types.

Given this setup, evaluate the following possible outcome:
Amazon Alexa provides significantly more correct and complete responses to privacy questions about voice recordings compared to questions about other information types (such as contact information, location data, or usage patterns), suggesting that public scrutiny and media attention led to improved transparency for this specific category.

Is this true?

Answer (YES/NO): YES